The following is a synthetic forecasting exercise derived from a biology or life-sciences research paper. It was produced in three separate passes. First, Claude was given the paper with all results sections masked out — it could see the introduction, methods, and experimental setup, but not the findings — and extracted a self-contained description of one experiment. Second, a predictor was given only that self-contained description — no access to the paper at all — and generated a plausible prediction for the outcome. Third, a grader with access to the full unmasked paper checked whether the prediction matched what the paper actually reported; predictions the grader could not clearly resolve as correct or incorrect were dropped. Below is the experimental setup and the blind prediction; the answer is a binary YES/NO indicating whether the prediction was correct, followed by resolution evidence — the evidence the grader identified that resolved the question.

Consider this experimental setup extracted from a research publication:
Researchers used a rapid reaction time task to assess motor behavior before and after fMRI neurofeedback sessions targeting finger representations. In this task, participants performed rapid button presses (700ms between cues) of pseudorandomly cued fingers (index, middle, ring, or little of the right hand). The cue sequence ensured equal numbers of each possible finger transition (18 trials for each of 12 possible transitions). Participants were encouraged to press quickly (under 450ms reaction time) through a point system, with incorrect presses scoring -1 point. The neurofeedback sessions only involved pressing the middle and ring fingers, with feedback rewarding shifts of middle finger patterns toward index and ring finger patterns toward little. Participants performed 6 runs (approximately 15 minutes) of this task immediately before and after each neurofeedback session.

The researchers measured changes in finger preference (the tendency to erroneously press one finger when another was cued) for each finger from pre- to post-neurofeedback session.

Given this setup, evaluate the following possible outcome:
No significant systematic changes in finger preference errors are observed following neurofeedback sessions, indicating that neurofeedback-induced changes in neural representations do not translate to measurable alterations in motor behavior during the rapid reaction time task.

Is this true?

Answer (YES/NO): NO